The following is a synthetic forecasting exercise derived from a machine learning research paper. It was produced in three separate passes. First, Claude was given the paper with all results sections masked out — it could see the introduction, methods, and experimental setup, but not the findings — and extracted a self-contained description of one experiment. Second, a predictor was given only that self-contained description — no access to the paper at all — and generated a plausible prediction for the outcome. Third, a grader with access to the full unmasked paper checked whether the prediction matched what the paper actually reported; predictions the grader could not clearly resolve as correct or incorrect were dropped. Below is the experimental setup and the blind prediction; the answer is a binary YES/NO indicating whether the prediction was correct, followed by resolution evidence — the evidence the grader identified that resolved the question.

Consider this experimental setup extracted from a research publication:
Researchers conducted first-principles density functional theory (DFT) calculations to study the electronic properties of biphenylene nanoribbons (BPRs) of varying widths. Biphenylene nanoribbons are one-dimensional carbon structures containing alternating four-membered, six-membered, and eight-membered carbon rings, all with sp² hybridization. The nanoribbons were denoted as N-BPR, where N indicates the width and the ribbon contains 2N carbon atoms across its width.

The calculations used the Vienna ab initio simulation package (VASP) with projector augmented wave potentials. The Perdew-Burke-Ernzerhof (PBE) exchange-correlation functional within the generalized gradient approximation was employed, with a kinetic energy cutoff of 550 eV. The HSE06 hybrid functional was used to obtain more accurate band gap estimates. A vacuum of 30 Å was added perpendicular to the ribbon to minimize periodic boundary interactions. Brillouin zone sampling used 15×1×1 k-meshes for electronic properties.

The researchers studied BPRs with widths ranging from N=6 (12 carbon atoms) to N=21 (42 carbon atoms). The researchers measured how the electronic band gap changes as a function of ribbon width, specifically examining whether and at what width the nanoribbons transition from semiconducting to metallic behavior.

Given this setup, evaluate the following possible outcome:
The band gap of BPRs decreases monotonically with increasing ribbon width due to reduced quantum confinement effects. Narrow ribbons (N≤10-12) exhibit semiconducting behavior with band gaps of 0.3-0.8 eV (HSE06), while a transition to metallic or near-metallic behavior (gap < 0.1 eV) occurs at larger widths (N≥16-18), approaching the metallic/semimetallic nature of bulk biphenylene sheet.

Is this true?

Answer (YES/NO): NO